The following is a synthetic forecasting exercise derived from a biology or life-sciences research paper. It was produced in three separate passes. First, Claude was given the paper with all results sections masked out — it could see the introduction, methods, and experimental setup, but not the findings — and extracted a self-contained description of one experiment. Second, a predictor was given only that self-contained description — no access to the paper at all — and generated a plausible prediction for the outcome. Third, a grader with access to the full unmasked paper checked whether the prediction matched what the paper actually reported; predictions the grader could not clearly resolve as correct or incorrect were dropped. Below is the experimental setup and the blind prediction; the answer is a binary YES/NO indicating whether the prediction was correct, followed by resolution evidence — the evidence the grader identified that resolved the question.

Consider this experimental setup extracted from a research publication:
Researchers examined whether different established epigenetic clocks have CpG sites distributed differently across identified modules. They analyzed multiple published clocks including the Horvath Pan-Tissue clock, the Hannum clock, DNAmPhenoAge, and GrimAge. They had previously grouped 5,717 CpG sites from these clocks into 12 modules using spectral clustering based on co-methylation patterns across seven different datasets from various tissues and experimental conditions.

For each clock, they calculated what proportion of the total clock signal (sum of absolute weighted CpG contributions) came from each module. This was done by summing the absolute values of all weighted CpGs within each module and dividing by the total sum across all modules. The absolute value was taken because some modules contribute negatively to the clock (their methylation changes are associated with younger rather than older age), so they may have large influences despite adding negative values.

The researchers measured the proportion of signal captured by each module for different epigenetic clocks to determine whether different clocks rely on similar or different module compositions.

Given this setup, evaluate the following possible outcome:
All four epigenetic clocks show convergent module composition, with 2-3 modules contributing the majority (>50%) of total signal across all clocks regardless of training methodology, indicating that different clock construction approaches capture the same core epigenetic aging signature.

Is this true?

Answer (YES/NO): NO